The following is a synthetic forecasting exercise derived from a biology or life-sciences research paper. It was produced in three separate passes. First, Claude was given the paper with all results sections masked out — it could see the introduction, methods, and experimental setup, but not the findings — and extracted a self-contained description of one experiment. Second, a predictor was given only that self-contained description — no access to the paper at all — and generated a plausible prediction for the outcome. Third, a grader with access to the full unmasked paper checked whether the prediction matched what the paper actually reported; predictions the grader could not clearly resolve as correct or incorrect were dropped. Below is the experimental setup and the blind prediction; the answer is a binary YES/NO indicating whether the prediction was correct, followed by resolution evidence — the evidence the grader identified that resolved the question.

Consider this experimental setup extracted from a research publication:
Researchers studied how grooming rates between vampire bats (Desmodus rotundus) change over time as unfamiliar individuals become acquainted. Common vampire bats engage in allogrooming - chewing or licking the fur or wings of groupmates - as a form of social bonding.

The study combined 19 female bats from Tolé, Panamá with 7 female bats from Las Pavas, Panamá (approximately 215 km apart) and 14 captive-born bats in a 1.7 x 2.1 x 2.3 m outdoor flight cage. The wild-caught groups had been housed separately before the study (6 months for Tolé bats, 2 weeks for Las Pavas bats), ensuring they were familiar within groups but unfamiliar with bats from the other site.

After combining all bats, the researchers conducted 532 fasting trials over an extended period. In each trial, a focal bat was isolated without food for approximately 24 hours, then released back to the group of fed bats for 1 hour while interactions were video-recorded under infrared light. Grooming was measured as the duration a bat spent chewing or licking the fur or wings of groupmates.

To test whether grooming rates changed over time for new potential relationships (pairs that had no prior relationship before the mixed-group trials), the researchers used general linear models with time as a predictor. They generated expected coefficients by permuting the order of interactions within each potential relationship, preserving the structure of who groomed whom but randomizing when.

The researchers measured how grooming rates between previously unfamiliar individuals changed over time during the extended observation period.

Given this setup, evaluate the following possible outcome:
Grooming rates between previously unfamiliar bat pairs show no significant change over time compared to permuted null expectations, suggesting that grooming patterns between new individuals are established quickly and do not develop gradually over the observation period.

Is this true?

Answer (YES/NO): NO